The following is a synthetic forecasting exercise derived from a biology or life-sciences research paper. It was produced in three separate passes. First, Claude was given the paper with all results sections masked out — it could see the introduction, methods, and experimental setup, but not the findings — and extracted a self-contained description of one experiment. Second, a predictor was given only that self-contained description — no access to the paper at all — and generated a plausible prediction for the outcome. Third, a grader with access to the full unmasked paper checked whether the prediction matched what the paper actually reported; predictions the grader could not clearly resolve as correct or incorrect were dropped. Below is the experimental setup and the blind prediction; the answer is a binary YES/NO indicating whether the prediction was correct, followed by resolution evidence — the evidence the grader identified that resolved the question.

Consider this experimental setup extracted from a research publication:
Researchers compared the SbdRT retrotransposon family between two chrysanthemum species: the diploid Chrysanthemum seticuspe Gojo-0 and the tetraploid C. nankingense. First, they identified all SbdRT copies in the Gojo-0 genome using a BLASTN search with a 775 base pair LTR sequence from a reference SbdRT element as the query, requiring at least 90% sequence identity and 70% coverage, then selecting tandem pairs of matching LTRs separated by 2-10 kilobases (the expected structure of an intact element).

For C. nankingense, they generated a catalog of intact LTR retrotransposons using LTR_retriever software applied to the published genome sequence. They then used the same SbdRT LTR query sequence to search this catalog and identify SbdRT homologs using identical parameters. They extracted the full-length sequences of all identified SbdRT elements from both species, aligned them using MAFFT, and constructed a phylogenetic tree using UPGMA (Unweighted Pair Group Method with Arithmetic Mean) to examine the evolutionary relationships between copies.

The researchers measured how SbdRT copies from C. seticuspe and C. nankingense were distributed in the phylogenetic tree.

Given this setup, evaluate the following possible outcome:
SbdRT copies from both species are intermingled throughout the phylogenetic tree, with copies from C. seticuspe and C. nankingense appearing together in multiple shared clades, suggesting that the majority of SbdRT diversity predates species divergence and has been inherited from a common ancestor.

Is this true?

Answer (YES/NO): NO